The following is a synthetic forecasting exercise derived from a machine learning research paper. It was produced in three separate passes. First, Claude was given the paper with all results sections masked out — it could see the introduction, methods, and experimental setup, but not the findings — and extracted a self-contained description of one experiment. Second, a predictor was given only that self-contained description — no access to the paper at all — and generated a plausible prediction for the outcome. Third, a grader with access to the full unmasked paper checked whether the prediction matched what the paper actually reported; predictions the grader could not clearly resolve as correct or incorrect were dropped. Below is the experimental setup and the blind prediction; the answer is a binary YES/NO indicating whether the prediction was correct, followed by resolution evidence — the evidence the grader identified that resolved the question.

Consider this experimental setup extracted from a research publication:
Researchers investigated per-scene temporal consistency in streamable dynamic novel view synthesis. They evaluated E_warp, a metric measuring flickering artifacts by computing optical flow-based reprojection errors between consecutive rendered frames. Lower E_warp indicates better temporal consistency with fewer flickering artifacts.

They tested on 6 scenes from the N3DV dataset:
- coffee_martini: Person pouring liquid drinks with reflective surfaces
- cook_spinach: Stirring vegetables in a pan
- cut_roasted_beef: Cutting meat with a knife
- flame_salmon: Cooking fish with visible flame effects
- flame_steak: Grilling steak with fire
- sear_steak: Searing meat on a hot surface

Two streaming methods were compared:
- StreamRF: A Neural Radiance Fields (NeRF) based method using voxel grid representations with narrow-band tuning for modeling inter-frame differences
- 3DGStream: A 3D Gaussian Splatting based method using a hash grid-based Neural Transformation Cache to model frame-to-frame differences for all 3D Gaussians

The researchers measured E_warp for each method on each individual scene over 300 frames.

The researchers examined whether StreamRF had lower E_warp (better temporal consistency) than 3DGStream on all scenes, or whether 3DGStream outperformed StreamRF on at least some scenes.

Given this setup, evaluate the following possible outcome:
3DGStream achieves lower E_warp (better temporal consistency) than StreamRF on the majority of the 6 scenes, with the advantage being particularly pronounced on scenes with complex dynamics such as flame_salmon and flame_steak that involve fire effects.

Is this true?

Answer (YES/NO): NO